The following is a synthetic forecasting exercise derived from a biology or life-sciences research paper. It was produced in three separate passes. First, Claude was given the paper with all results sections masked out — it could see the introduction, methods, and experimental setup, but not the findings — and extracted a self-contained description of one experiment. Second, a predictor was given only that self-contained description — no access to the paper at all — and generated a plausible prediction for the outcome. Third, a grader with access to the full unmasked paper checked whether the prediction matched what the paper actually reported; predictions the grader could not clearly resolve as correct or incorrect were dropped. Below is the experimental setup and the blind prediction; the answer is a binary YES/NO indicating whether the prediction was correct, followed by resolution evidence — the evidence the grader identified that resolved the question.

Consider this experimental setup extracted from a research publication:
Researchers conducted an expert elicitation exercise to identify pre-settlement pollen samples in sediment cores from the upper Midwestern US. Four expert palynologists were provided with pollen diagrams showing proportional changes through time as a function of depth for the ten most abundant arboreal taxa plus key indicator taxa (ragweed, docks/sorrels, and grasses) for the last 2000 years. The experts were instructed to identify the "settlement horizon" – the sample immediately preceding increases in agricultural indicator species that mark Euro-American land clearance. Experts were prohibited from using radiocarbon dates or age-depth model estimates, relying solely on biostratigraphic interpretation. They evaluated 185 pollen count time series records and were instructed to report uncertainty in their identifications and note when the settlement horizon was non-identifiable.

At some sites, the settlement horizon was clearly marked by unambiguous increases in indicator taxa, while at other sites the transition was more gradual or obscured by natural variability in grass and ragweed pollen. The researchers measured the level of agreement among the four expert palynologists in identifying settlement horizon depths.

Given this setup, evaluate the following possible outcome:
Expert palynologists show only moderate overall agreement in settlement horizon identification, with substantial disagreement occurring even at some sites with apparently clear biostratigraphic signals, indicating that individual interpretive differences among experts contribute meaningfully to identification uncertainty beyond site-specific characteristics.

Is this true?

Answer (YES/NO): NO